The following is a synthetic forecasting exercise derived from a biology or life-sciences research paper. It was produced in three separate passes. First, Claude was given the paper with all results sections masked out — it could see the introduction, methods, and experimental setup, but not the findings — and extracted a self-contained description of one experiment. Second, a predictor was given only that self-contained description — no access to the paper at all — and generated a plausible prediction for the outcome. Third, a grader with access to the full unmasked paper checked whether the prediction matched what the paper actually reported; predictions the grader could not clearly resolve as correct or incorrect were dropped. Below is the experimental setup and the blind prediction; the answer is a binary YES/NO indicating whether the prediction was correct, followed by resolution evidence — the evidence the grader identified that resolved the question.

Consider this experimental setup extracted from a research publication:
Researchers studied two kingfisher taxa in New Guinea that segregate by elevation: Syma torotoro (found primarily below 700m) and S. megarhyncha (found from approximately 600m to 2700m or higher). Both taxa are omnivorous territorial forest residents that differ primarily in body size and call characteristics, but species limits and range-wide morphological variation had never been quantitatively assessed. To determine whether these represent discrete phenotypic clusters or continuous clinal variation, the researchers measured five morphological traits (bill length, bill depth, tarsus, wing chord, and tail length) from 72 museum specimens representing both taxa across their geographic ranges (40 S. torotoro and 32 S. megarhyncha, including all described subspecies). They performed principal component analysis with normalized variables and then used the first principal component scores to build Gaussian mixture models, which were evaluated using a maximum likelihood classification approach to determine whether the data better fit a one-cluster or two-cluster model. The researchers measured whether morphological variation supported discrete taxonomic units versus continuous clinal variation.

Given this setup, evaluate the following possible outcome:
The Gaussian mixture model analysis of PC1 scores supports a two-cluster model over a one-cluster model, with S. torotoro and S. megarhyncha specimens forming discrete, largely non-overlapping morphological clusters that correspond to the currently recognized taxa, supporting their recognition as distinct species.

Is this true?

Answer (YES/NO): YES